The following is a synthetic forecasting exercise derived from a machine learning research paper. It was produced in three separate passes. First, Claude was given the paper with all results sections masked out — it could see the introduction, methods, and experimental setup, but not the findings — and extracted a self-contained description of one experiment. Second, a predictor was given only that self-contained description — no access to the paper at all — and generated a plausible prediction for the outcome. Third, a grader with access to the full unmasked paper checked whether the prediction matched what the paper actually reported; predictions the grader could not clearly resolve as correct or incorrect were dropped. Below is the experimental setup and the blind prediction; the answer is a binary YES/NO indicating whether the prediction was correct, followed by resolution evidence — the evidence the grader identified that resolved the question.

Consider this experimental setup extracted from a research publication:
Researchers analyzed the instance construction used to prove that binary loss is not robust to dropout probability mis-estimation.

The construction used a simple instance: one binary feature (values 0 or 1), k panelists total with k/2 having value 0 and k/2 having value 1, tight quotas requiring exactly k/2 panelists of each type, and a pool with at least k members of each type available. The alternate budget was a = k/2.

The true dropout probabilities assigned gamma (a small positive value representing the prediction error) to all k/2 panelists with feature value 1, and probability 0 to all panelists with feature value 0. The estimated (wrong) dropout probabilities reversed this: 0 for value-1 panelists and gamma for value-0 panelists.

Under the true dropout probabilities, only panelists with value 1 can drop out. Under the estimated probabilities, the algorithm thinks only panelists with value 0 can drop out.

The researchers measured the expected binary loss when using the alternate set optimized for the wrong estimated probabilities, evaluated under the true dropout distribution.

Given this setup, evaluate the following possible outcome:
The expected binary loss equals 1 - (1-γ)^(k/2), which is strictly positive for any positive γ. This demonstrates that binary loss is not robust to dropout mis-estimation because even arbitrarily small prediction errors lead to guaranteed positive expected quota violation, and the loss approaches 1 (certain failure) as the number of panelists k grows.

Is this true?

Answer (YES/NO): YES